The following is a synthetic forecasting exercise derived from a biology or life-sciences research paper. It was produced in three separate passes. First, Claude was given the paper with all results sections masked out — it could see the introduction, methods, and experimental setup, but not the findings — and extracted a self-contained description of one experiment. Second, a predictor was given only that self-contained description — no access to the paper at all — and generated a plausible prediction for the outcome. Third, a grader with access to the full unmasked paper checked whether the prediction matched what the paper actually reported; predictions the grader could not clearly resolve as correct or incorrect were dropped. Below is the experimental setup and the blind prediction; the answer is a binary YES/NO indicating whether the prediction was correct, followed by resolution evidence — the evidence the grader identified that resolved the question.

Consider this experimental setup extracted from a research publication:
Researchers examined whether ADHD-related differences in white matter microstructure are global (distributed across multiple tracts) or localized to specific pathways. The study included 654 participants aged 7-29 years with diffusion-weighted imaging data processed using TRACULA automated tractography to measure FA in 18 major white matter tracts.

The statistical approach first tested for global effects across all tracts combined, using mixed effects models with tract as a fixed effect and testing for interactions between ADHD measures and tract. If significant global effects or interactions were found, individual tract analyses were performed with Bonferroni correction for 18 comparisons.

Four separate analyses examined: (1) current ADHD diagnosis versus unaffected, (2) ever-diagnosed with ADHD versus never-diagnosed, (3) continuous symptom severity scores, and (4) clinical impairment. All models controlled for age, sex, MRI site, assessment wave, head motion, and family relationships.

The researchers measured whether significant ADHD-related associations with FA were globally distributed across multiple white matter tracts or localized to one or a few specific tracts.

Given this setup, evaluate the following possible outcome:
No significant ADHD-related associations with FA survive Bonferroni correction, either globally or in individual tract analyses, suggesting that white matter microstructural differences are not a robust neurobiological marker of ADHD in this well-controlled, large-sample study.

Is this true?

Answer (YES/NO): NO